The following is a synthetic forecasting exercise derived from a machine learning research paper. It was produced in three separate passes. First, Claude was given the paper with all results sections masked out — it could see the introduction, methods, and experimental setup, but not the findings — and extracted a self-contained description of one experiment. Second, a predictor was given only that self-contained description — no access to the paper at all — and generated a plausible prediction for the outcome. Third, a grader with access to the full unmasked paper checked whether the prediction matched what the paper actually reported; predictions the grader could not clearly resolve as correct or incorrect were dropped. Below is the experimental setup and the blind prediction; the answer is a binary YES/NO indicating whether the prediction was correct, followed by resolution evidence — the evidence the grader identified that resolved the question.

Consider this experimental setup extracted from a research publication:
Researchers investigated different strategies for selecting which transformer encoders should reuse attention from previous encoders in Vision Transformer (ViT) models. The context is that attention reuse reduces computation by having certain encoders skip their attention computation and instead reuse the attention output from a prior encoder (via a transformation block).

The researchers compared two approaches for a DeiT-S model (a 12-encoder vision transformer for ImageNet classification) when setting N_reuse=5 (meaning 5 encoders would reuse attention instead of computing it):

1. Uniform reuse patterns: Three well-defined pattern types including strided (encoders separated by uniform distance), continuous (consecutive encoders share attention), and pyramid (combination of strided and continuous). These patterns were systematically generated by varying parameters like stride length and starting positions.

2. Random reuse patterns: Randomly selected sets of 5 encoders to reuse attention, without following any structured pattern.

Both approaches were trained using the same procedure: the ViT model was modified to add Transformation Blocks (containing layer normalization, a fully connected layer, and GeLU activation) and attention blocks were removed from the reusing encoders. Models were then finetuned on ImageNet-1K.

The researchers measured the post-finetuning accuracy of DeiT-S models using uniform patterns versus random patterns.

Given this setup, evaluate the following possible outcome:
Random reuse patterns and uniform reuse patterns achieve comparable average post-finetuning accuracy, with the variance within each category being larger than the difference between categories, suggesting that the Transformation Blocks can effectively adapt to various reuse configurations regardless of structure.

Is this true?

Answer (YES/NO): NO